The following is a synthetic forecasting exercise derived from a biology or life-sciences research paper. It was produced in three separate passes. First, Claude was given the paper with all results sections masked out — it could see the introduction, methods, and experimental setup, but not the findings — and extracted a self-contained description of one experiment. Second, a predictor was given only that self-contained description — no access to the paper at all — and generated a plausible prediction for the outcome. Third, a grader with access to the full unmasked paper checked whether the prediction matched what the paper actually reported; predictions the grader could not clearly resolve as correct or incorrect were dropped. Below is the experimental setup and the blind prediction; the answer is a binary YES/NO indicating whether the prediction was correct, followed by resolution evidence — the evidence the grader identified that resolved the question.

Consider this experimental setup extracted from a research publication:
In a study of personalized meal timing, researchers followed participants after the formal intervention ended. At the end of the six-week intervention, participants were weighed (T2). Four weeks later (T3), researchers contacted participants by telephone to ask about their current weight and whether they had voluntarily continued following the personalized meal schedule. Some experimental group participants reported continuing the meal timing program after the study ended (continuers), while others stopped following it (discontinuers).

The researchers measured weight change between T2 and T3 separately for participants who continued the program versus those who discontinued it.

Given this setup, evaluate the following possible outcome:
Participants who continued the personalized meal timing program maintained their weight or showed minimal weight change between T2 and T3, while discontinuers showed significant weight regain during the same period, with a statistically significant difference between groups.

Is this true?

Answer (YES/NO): NO